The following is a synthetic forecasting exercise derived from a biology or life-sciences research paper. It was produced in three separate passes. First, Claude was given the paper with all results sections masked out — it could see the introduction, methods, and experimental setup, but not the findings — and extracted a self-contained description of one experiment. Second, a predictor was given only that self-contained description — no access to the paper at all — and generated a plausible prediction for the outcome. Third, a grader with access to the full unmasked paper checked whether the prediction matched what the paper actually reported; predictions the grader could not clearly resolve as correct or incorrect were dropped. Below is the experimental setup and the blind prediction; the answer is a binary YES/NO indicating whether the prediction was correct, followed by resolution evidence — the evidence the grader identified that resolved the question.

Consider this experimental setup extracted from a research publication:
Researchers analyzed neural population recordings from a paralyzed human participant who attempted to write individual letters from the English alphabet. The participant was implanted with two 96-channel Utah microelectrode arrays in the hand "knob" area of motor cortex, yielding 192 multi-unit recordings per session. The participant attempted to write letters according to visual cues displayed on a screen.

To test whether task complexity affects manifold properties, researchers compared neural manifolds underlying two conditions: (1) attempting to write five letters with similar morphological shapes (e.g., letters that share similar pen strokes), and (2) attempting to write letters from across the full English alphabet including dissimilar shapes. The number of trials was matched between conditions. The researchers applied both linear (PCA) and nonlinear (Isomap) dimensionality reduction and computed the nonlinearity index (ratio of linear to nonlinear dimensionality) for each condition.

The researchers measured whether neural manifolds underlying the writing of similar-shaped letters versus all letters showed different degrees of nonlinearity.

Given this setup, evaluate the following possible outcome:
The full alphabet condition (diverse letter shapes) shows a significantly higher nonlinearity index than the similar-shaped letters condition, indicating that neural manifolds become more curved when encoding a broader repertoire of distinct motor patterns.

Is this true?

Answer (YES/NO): YES